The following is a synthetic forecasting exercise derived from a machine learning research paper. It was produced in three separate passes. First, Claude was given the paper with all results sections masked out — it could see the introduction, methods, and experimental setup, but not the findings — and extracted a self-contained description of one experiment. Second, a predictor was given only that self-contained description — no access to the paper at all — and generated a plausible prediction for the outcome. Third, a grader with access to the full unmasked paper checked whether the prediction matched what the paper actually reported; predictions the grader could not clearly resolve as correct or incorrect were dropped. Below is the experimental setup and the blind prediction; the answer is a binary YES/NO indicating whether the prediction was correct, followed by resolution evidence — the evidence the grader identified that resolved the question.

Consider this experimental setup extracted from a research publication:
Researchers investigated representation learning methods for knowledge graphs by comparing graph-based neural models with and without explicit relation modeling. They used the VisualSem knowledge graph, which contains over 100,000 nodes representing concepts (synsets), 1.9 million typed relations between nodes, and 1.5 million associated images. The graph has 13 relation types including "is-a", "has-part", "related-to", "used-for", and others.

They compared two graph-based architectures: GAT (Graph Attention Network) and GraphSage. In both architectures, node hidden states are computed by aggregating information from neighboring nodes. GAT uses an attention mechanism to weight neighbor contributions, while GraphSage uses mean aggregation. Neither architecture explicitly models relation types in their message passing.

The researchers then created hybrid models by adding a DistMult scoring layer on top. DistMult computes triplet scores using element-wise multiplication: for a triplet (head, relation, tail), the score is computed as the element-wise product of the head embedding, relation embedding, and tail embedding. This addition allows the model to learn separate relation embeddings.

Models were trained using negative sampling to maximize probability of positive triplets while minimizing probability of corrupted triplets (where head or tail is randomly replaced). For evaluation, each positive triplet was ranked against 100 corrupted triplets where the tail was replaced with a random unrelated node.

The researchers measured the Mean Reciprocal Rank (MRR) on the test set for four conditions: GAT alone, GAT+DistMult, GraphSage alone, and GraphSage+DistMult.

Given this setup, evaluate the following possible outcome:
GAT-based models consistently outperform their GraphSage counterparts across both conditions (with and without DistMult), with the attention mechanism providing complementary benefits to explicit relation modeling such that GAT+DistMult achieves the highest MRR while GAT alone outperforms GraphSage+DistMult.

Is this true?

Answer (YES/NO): NO